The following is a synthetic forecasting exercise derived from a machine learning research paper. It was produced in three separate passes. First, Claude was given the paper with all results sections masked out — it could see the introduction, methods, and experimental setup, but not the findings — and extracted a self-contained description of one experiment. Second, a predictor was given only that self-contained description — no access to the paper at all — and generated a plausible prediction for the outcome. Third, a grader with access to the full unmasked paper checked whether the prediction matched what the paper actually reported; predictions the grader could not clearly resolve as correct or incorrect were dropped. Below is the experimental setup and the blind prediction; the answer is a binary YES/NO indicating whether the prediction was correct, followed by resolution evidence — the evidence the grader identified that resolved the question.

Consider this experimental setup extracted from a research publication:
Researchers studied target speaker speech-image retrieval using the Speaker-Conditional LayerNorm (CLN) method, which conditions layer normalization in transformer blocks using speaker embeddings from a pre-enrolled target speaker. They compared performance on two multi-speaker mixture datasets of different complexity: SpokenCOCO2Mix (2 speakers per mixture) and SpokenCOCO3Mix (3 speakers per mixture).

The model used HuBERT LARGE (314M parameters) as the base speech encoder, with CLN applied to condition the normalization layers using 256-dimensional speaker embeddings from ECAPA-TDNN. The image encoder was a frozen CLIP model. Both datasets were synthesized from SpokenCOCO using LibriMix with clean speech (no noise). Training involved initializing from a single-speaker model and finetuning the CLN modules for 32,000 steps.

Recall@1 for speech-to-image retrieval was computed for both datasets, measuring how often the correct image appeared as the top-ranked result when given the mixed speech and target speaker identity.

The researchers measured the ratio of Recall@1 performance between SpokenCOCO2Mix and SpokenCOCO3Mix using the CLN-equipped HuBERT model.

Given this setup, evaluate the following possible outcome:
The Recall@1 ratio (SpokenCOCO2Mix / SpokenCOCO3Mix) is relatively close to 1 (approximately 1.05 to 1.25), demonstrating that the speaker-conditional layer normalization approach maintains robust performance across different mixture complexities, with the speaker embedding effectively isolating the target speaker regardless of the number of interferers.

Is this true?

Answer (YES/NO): NO